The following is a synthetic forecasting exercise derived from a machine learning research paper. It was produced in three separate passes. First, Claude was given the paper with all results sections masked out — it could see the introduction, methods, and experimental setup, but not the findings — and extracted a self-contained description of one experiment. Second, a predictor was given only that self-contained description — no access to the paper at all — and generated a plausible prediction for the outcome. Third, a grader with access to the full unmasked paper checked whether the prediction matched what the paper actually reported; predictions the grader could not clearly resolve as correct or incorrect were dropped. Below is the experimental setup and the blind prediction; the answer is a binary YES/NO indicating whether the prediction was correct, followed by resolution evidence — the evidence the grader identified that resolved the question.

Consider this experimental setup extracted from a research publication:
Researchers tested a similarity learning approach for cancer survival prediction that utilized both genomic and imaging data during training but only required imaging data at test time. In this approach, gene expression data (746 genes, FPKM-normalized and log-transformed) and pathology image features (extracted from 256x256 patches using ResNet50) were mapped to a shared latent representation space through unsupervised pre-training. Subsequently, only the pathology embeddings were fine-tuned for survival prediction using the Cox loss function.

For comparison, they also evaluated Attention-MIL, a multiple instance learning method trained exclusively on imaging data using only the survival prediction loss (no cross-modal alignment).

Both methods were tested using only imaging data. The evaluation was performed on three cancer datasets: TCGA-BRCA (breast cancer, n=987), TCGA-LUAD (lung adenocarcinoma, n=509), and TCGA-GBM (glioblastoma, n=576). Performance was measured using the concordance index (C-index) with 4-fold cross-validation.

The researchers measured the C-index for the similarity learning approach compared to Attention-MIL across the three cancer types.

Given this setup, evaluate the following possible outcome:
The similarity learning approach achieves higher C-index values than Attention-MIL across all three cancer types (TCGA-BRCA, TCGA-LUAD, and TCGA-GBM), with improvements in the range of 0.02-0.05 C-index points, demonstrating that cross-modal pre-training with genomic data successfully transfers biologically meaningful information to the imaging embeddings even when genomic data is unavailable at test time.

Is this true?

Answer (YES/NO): NO